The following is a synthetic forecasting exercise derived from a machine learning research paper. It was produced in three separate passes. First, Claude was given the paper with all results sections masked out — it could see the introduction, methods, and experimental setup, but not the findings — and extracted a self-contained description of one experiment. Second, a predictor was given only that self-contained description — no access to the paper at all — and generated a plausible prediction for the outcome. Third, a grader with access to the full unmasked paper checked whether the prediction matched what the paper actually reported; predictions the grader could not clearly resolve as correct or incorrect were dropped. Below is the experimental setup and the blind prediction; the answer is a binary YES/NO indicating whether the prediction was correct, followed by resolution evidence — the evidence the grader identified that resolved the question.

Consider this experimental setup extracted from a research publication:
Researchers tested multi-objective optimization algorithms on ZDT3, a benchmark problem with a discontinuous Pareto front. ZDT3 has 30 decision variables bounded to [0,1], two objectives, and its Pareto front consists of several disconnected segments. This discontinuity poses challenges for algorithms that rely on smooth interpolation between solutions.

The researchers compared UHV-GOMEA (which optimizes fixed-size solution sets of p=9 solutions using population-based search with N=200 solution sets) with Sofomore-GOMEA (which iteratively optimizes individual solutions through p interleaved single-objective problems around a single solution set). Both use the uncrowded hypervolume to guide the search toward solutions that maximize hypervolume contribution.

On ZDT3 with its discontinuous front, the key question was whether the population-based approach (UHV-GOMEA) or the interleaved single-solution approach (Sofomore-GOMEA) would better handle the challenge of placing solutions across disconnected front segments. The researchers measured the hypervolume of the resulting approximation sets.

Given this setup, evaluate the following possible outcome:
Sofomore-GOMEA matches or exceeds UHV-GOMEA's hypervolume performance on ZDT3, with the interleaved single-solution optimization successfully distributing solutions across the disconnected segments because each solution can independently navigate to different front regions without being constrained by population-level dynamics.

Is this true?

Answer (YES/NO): NO